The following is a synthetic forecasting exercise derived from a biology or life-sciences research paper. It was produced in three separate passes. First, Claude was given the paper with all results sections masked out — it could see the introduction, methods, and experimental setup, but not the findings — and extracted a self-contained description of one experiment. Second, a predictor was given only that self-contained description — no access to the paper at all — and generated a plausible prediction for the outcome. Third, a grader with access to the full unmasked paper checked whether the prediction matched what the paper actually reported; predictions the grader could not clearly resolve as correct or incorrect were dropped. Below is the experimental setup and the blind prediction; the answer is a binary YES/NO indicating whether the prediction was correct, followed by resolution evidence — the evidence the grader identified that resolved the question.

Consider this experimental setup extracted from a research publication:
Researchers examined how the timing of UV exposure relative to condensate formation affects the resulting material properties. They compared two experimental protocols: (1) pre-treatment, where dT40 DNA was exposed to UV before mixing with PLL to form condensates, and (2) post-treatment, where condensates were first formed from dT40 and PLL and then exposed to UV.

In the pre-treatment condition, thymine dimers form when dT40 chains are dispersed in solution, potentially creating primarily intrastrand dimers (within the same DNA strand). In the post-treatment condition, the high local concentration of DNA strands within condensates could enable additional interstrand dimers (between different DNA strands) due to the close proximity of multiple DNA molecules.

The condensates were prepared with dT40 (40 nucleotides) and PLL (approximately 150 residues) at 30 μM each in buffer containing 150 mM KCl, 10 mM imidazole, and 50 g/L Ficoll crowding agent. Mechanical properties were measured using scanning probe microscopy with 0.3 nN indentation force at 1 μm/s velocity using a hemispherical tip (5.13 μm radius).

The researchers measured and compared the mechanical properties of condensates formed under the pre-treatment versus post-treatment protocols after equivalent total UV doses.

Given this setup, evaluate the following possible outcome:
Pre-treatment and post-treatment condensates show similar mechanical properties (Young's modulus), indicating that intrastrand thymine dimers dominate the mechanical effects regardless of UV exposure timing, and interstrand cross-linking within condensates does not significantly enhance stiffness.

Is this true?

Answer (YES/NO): NO